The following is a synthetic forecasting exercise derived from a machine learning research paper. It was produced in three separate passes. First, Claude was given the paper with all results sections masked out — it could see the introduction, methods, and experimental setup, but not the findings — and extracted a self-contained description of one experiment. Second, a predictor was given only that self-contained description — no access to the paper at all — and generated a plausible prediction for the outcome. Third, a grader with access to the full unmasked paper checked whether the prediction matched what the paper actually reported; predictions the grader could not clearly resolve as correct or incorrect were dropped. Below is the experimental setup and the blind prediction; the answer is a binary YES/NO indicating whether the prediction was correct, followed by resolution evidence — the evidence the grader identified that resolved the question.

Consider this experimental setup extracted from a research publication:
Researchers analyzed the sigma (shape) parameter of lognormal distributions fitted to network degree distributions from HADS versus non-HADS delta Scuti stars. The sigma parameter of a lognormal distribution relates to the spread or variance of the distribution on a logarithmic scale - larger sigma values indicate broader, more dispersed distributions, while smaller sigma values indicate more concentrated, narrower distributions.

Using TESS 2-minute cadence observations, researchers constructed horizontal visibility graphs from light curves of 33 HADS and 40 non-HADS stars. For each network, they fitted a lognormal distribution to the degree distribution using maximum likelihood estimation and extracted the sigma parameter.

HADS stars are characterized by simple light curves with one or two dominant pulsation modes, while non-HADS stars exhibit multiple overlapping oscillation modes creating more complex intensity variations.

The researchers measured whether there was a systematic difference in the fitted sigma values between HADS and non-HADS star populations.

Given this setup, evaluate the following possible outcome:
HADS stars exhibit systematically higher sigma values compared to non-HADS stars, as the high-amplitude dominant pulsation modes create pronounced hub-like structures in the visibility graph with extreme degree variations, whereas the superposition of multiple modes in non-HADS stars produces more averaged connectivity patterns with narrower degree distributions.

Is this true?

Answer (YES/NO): NO